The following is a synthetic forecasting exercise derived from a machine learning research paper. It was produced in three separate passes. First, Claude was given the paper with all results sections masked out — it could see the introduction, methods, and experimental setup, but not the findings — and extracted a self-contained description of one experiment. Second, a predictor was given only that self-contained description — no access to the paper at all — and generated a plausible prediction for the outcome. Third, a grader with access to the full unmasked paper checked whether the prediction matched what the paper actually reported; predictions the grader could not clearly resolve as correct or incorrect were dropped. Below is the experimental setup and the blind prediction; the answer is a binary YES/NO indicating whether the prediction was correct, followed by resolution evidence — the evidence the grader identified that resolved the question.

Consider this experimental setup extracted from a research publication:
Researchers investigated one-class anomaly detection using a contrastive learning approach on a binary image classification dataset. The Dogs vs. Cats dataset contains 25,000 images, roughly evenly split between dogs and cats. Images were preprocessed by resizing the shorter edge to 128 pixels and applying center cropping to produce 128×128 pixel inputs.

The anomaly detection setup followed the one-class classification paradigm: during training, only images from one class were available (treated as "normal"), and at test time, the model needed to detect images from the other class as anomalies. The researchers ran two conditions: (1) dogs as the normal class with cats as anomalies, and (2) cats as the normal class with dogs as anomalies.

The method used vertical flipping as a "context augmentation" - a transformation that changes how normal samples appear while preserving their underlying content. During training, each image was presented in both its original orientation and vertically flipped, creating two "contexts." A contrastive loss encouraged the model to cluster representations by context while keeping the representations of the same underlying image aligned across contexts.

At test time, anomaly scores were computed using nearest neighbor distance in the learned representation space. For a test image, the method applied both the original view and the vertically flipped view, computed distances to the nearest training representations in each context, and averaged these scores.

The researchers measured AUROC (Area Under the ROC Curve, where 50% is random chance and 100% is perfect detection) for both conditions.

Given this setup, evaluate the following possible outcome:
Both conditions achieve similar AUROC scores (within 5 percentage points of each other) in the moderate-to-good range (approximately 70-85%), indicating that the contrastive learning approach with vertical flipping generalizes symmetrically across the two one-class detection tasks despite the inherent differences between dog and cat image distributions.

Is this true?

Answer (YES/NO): NO